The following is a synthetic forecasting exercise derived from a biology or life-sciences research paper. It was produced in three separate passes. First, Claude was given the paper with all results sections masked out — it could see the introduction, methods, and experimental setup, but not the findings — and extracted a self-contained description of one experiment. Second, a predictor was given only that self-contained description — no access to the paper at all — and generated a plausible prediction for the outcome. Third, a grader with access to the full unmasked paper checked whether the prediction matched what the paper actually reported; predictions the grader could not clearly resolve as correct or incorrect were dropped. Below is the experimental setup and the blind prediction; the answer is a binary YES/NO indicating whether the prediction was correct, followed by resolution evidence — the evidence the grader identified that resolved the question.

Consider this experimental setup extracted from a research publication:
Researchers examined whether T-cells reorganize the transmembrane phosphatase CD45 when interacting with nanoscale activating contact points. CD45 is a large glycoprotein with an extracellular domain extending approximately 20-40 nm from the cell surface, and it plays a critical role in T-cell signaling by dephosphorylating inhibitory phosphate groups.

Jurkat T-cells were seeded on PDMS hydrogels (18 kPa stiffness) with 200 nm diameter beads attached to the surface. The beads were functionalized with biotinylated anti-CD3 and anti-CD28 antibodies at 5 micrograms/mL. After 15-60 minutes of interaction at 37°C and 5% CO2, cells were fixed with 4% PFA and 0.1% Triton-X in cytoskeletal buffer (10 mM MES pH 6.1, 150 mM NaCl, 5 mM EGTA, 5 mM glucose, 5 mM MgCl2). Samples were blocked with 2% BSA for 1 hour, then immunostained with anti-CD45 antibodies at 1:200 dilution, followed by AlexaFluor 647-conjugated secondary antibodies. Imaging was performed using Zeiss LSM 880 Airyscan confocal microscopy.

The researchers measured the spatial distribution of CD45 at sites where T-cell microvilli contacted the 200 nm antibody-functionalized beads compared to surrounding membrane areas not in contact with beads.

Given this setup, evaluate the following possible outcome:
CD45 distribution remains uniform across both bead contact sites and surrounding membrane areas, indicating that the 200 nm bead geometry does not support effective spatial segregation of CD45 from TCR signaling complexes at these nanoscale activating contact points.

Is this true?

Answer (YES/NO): NO